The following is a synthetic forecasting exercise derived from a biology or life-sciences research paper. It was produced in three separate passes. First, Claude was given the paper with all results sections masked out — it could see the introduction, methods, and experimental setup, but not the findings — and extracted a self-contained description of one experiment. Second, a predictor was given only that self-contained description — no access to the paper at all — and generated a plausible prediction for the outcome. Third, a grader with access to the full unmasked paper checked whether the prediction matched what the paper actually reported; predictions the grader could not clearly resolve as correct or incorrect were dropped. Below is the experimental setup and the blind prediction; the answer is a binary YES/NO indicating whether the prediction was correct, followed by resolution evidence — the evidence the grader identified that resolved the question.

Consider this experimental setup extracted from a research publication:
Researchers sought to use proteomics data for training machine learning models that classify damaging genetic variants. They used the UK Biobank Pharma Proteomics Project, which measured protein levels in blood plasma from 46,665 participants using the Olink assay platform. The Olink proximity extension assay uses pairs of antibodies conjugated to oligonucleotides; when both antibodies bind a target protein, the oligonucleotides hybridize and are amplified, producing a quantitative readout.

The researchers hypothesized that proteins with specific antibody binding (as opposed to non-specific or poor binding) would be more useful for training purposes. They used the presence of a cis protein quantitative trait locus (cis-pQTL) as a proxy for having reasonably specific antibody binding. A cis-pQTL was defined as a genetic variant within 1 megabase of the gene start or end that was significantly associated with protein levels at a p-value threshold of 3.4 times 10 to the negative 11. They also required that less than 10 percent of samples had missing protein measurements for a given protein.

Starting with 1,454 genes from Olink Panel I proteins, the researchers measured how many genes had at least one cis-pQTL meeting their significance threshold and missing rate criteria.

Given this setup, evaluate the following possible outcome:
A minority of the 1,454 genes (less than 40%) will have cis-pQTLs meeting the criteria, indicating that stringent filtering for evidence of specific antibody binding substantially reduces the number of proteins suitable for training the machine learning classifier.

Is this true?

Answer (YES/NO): NO